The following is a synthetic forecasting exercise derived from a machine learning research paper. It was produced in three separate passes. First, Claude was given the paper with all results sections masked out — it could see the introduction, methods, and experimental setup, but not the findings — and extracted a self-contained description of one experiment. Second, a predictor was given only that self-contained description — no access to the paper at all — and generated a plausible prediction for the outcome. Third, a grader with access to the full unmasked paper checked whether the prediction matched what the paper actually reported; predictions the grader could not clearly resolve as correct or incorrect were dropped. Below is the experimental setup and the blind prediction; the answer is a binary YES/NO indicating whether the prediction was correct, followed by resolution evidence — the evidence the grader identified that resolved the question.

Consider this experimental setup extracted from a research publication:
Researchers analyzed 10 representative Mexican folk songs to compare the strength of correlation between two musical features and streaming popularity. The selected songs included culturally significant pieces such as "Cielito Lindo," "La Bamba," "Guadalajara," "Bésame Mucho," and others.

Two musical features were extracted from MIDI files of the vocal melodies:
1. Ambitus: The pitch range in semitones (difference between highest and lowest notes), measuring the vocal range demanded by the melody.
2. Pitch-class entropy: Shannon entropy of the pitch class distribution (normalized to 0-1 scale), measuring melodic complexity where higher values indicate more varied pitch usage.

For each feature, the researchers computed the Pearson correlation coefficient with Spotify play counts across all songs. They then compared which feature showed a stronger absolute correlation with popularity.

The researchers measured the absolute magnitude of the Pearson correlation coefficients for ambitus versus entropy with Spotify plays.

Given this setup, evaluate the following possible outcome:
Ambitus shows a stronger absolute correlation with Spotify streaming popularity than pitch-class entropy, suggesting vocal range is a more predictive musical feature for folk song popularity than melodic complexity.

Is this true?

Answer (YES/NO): YES